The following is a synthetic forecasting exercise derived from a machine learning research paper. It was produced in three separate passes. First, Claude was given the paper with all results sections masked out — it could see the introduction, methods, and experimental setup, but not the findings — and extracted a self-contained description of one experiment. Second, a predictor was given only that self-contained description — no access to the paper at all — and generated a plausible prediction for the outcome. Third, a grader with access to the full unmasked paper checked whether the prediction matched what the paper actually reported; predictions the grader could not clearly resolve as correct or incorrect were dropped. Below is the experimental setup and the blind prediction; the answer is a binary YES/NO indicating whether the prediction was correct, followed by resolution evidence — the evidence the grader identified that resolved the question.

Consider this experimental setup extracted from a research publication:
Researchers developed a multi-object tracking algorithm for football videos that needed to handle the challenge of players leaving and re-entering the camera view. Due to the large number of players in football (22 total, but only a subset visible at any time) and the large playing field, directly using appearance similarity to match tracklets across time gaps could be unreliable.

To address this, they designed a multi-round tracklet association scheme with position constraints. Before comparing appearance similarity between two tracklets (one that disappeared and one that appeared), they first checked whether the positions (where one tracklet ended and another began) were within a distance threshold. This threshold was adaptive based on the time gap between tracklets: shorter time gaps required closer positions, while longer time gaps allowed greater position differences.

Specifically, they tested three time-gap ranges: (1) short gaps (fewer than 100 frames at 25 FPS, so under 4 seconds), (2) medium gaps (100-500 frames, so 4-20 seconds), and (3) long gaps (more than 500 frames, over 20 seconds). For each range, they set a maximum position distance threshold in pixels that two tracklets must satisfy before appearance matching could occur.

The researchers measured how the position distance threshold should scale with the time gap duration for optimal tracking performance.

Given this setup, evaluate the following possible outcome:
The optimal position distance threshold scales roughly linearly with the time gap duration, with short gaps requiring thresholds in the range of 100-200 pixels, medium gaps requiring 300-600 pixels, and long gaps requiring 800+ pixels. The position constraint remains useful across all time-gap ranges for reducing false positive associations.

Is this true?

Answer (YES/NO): NO